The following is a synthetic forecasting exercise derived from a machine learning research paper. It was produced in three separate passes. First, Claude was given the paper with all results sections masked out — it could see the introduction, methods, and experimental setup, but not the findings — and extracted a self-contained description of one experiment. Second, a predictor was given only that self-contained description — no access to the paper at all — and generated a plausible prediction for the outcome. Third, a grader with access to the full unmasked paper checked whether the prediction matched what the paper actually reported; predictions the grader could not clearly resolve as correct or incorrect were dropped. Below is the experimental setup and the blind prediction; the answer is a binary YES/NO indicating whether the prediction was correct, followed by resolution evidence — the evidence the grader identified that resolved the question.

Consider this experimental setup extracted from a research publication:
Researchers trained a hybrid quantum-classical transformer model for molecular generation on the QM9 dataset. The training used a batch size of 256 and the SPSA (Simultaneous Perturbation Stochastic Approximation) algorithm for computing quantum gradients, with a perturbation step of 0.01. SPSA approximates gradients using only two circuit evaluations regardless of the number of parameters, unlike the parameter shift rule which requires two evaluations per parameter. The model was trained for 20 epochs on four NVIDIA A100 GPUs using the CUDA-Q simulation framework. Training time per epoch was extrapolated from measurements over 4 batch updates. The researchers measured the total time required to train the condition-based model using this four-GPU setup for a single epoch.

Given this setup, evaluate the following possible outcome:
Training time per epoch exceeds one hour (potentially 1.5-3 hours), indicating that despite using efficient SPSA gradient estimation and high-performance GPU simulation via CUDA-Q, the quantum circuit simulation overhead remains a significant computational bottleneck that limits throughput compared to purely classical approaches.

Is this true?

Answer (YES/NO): NO